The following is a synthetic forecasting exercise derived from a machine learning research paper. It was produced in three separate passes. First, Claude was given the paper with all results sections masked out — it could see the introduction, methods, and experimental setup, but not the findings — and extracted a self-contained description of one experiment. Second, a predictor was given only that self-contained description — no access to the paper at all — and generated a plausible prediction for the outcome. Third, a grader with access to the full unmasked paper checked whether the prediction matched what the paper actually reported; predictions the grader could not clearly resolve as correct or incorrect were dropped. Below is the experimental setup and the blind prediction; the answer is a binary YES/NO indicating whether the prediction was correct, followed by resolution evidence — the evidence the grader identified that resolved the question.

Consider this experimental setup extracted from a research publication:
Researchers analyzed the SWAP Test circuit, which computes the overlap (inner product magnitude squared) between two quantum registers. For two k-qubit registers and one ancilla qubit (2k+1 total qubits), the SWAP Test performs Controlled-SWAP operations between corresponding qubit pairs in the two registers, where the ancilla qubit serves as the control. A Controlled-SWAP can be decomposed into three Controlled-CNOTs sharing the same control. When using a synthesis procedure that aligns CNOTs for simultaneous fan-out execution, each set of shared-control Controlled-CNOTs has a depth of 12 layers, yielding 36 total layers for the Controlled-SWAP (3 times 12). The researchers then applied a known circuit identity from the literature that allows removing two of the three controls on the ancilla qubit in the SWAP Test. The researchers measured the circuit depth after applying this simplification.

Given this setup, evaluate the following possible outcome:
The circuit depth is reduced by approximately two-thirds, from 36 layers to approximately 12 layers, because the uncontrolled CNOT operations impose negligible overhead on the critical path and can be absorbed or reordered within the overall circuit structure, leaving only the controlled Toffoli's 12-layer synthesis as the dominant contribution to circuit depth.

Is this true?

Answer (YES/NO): NO